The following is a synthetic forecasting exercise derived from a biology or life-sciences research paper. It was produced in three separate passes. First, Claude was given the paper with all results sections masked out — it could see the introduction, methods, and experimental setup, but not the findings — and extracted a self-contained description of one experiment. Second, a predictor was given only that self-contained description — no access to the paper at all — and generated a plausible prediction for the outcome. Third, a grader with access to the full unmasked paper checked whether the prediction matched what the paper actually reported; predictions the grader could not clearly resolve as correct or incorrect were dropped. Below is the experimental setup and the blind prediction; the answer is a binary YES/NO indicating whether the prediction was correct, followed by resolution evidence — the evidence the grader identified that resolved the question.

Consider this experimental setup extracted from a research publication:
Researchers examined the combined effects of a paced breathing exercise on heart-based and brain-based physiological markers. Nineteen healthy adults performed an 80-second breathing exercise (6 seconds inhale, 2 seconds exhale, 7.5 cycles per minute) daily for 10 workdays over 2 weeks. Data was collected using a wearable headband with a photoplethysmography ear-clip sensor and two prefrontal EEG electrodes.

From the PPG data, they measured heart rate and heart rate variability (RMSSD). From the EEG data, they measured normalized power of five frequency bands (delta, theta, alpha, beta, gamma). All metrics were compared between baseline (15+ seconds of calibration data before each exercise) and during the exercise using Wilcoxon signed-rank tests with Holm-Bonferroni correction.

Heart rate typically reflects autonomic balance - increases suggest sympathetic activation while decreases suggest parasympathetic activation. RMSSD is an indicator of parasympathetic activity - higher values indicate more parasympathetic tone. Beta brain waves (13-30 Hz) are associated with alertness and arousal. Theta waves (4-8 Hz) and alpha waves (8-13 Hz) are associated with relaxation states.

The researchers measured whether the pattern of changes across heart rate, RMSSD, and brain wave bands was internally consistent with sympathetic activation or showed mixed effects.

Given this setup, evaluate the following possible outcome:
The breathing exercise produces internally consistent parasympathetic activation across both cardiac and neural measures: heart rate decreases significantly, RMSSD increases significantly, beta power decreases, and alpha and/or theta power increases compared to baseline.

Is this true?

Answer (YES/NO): NO